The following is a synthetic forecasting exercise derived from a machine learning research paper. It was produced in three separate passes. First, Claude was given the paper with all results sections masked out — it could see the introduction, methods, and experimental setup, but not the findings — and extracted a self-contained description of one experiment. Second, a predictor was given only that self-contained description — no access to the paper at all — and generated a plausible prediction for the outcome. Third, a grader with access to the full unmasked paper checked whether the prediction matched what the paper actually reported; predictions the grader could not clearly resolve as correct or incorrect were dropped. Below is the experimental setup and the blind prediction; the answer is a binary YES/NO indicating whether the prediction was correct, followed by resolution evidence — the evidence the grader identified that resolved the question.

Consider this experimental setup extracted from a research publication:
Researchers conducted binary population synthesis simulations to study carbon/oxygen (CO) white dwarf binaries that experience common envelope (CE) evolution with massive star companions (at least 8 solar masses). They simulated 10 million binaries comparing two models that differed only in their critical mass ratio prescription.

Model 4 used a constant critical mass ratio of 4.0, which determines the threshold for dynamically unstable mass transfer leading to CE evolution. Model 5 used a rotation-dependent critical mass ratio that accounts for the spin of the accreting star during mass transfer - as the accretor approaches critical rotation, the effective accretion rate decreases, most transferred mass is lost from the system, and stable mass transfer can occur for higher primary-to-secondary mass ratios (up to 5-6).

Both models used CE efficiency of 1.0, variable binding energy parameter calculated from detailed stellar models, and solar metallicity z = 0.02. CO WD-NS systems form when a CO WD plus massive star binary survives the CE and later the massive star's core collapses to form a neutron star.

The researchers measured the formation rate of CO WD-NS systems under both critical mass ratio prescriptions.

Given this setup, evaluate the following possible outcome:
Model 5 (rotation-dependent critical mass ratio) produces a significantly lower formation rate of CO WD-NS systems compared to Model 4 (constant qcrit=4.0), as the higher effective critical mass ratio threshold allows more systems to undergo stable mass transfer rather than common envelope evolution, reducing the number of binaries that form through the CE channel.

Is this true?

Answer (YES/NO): NO